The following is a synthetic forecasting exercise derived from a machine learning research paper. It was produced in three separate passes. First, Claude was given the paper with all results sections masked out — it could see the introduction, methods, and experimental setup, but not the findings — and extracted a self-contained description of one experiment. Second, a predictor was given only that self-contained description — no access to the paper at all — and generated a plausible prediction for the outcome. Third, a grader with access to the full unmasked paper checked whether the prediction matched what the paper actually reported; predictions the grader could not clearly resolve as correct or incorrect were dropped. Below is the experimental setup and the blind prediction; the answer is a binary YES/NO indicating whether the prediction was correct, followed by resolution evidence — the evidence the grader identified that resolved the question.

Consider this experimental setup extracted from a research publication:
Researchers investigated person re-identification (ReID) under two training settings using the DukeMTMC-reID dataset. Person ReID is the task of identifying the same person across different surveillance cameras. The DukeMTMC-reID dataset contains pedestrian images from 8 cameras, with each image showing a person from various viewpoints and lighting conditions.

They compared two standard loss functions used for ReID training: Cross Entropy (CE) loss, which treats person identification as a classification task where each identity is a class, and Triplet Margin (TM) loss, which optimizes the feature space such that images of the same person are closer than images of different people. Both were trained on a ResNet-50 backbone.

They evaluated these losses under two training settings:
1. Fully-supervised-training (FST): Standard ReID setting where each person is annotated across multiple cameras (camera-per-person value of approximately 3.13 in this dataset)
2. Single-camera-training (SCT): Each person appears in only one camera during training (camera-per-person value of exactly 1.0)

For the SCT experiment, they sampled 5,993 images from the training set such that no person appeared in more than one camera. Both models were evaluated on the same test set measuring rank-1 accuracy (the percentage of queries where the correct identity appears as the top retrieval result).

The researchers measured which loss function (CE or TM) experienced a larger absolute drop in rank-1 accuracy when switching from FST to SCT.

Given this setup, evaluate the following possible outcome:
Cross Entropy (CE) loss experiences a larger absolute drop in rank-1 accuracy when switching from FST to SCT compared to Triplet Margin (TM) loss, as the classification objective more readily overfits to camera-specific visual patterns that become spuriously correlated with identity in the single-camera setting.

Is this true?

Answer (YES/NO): NO